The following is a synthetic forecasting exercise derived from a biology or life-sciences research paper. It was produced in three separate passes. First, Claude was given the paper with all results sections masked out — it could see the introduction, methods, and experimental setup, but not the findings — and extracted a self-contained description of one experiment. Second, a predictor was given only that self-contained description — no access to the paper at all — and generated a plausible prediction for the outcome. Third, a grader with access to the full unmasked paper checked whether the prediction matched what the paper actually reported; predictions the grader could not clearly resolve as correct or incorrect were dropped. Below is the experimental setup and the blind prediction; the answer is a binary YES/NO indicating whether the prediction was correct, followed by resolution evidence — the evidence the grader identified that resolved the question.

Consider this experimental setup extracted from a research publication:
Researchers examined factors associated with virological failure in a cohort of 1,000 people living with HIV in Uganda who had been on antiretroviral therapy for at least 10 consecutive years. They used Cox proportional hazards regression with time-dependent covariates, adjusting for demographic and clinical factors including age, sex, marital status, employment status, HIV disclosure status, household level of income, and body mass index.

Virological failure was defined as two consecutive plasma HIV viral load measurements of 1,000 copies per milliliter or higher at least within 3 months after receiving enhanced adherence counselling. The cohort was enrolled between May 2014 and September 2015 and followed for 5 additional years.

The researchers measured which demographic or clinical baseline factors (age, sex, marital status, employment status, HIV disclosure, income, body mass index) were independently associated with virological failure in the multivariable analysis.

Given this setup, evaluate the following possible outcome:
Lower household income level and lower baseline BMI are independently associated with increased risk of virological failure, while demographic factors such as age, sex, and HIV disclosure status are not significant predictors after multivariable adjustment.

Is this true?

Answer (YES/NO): NO